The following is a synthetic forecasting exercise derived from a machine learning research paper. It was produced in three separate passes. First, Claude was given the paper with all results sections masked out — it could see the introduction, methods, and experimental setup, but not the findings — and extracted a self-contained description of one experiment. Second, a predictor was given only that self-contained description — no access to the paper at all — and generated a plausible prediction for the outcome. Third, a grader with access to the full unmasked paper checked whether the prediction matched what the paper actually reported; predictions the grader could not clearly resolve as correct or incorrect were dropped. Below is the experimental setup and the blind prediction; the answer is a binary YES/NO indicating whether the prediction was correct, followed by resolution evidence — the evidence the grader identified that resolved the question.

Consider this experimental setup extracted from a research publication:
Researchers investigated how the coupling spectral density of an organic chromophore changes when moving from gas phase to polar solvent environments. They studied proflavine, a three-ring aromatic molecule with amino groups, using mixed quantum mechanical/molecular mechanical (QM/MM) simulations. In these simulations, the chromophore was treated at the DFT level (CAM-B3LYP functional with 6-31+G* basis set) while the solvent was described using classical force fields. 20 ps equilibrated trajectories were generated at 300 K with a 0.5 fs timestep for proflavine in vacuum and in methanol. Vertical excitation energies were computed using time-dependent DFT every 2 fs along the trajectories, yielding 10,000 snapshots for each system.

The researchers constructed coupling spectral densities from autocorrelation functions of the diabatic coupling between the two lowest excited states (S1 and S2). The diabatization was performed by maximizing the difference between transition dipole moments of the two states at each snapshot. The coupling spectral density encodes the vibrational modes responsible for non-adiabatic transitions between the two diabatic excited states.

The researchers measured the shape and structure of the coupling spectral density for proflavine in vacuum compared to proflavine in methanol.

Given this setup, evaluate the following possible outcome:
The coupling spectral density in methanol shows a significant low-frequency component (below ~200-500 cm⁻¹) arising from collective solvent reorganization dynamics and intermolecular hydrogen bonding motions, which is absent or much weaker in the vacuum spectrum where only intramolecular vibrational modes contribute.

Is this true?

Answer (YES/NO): NO